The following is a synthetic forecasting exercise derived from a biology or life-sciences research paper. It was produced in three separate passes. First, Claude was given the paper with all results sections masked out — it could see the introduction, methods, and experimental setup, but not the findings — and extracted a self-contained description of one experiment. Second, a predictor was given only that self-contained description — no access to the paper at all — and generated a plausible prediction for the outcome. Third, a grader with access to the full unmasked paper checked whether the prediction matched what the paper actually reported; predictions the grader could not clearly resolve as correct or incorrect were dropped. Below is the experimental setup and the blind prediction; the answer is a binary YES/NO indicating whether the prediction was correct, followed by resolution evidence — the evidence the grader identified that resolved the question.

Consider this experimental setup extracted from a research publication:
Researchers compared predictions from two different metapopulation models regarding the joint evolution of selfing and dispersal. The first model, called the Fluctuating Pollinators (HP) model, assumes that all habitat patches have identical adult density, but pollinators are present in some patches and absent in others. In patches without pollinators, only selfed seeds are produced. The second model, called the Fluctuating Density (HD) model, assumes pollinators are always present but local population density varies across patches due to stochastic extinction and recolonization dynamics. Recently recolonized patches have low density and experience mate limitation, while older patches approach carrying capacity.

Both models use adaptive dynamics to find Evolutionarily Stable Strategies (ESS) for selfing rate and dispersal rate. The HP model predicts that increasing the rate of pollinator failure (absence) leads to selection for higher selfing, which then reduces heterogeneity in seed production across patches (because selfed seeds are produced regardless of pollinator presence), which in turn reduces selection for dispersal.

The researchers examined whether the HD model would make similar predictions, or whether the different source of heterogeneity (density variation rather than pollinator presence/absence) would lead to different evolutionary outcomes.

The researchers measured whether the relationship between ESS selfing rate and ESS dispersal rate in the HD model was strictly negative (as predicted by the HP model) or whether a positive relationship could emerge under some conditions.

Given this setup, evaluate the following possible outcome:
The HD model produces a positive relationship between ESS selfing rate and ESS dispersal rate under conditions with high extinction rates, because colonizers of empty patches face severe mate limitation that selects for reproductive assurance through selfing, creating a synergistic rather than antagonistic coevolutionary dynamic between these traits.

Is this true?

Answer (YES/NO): YES